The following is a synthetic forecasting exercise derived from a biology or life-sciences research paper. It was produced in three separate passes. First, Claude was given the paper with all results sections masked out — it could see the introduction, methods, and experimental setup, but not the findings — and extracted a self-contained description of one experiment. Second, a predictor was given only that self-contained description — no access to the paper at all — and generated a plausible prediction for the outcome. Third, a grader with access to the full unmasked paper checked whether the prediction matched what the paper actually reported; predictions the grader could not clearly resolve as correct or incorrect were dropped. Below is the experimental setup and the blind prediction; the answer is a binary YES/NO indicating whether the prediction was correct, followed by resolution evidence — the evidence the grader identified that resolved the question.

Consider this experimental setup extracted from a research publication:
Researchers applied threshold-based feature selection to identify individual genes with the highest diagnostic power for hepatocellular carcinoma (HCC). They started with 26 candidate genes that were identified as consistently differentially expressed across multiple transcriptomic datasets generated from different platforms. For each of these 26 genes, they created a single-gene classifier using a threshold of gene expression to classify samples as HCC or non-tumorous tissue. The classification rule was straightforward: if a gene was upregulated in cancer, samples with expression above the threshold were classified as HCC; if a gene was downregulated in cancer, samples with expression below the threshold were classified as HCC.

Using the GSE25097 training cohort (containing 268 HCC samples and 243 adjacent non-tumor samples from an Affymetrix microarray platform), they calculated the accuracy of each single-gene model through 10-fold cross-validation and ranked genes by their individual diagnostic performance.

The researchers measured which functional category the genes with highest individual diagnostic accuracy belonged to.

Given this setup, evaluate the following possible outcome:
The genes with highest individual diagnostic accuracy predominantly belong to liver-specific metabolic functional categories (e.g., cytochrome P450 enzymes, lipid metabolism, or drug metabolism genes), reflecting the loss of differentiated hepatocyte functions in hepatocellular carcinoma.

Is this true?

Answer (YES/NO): NO